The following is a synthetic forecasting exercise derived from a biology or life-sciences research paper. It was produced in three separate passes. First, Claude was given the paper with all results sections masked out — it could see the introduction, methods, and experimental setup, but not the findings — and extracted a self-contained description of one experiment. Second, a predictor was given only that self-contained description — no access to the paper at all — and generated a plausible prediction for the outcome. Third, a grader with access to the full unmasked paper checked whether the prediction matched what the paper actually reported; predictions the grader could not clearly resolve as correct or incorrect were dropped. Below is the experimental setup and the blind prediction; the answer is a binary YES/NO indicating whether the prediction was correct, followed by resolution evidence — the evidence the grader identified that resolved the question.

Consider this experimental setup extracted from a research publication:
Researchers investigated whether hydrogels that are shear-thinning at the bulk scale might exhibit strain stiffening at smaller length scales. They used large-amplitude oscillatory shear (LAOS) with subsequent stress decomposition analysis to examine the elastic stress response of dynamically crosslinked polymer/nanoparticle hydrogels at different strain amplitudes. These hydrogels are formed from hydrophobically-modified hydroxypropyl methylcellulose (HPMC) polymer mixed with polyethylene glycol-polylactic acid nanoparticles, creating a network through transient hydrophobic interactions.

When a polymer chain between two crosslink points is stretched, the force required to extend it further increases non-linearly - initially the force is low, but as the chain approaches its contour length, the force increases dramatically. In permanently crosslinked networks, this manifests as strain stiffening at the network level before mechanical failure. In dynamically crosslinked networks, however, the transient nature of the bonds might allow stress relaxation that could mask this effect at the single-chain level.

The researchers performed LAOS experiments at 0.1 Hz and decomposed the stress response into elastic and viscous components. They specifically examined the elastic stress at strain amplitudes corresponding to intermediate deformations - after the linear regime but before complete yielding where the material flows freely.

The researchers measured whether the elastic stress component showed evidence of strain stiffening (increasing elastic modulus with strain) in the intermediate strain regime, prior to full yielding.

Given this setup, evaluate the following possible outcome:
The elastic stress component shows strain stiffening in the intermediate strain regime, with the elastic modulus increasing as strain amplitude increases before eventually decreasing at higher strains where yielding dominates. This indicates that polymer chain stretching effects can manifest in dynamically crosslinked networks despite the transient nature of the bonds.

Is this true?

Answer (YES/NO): YES